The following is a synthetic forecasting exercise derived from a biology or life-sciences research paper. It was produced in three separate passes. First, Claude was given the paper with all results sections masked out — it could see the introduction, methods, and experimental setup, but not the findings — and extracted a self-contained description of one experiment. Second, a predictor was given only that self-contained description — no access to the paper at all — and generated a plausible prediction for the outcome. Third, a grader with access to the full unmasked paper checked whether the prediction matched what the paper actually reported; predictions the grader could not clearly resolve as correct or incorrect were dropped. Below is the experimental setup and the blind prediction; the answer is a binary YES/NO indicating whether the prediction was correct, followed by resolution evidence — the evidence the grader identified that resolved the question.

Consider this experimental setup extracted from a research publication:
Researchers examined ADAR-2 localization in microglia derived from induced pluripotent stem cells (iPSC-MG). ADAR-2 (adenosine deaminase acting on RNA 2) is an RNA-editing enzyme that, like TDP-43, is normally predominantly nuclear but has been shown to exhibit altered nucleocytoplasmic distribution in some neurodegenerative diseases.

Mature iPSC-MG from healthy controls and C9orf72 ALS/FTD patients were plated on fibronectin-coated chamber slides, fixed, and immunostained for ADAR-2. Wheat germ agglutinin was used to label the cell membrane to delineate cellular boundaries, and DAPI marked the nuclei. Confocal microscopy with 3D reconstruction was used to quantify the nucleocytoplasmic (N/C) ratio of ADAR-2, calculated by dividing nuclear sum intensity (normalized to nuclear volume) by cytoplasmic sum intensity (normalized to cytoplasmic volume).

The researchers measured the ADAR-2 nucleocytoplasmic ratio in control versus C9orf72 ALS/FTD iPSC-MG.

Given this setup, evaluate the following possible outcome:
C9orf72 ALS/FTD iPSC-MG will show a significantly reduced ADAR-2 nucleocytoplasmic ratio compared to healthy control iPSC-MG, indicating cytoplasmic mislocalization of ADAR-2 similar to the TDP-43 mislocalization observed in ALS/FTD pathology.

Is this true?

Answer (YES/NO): NO